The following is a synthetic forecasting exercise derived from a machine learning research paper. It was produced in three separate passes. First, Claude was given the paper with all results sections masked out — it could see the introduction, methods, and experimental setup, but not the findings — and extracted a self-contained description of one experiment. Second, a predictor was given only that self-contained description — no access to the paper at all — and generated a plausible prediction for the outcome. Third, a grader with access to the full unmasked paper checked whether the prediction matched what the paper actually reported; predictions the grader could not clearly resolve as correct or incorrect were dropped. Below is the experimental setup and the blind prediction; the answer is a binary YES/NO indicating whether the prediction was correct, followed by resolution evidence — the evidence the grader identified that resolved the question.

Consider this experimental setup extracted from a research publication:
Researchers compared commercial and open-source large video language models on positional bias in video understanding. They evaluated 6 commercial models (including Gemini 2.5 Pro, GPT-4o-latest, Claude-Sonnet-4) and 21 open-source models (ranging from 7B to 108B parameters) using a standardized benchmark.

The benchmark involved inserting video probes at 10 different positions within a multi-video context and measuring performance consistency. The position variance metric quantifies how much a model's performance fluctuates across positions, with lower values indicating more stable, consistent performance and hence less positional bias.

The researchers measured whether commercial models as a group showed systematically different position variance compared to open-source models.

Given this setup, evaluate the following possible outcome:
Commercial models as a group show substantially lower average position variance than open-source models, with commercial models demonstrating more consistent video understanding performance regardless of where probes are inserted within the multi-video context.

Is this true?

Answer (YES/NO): YES